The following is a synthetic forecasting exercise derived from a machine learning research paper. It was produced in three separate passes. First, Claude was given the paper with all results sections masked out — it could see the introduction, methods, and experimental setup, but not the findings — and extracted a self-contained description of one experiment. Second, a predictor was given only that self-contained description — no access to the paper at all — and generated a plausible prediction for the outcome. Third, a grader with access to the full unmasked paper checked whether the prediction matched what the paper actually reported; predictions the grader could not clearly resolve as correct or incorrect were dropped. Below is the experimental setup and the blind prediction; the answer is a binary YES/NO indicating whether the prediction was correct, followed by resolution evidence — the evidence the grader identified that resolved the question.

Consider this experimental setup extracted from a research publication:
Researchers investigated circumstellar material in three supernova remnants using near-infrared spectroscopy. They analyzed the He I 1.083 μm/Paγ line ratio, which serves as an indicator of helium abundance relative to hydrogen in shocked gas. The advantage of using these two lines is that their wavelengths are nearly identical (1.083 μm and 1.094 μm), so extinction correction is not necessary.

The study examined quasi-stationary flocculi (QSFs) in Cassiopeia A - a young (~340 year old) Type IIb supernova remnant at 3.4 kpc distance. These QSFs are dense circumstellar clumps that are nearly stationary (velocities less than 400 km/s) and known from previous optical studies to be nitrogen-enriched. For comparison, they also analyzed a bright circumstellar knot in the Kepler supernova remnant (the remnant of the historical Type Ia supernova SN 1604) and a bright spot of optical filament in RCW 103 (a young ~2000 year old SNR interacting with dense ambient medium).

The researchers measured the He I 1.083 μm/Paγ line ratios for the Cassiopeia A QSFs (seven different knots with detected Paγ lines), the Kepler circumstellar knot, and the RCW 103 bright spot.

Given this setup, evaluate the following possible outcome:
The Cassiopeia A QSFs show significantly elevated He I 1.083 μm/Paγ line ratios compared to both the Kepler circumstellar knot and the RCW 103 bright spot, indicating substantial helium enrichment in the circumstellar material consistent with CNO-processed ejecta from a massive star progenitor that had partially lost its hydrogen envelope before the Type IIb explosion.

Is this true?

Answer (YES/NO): YES